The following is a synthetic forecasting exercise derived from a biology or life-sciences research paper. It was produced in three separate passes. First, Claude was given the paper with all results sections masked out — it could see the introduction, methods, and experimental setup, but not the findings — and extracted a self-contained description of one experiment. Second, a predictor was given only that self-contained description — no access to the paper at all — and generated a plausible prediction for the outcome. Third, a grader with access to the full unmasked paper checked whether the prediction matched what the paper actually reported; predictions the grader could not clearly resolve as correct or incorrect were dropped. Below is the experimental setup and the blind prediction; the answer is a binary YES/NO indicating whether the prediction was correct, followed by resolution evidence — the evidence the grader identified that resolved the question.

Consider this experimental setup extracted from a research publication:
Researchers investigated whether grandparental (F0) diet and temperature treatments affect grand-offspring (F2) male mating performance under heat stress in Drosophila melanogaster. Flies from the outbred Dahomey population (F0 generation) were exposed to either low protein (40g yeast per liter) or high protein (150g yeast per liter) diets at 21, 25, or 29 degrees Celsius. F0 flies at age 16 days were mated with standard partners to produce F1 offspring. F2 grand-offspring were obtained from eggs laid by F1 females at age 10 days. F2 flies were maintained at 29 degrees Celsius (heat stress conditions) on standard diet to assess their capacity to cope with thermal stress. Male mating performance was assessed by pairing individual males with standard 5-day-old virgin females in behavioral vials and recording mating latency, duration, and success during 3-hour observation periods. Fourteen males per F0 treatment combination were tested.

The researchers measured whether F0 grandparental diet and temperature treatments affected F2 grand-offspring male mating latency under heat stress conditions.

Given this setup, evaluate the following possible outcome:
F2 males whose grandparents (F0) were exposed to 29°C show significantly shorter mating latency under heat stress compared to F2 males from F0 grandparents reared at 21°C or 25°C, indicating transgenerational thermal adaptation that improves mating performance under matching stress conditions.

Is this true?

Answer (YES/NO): NO